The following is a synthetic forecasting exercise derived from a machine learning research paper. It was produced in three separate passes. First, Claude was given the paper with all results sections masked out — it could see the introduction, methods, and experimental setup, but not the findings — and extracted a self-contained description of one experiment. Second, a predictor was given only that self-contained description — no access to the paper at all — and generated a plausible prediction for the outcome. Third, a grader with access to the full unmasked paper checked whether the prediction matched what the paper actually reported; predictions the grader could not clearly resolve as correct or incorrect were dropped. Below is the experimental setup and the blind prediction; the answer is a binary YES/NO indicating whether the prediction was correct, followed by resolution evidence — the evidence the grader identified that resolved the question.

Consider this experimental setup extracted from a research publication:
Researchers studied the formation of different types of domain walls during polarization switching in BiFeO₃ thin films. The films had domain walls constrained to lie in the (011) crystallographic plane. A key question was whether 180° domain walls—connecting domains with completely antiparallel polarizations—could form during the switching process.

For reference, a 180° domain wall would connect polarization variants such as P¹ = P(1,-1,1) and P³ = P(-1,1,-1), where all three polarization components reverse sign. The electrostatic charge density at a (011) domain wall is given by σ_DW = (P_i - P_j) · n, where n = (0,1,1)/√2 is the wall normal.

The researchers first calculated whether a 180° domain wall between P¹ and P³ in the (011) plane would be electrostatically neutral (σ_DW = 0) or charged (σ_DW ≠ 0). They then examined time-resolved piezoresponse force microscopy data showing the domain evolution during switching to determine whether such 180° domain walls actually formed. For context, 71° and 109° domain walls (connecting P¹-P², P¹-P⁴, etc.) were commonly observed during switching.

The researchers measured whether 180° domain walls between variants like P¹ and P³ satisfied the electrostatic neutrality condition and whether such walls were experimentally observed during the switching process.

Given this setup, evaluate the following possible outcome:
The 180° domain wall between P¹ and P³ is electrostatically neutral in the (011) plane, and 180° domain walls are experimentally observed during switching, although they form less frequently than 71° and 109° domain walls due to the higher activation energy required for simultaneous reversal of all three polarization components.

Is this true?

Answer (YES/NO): NO